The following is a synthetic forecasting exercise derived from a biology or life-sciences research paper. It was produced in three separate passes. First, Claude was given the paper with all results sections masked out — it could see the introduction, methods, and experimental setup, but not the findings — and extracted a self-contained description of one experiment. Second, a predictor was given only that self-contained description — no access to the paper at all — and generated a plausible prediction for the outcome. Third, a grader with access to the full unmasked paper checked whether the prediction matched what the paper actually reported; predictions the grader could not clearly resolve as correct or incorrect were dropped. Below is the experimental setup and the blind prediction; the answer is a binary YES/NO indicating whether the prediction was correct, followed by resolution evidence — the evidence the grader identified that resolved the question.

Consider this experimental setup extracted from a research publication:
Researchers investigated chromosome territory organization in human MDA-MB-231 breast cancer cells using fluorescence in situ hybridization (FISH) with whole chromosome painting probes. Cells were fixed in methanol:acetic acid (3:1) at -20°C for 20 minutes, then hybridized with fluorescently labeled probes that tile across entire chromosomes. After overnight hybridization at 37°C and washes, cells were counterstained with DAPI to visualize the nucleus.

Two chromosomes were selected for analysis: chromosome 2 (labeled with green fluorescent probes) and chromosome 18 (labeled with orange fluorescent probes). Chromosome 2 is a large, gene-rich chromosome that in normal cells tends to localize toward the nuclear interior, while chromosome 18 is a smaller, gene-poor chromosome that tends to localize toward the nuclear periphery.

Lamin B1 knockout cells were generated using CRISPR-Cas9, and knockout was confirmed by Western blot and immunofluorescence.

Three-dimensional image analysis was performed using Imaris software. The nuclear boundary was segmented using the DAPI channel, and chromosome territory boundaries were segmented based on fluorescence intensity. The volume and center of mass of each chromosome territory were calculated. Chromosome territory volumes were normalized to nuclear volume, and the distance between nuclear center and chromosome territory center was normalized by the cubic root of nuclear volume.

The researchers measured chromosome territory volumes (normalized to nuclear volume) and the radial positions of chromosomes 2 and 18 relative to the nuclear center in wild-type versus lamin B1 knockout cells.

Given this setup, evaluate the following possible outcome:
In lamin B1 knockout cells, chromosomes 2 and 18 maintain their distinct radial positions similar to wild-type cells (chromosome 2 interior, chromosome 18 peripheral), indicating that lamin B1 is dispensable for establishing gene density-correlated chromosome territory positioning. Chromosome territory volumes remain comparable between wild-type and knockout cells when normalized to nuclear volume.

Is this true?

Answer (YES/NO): NO